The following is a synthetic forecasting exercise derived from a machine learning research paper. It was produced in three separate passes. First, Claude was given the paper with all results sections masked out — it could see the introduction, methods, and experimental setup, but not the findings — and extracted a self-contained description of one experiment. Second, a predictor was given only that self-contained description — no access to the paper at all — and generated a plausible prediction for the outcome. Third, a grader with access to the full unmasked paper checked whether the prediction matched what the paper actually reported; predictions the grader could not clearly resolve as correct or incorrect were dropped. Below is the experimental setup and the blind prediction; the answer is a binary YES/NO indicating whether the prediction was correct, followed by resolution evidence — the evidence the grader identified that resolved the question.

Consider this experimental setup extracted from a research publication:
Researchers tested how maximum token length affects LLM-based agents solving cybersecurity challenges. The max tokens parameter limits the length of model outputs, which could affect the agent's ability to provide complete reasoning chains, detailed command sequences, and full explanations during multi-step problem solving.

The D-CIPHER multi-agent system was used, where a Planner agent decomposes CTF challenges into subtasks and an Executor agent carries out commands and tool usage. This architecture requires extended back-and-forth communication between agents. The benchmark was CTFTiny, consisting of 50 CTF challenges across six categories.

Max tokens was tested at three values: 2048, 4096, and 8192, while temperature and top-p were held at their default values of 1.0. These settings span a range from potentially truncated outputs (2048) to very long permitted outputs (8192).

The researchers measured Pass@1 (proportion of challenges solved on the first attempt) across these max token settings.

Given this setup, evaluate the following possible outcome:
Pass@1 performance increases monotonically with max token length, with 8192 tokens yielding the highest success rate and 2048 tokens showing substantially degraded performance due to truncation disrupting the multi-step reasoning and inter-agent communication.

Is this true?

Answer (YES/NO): NO